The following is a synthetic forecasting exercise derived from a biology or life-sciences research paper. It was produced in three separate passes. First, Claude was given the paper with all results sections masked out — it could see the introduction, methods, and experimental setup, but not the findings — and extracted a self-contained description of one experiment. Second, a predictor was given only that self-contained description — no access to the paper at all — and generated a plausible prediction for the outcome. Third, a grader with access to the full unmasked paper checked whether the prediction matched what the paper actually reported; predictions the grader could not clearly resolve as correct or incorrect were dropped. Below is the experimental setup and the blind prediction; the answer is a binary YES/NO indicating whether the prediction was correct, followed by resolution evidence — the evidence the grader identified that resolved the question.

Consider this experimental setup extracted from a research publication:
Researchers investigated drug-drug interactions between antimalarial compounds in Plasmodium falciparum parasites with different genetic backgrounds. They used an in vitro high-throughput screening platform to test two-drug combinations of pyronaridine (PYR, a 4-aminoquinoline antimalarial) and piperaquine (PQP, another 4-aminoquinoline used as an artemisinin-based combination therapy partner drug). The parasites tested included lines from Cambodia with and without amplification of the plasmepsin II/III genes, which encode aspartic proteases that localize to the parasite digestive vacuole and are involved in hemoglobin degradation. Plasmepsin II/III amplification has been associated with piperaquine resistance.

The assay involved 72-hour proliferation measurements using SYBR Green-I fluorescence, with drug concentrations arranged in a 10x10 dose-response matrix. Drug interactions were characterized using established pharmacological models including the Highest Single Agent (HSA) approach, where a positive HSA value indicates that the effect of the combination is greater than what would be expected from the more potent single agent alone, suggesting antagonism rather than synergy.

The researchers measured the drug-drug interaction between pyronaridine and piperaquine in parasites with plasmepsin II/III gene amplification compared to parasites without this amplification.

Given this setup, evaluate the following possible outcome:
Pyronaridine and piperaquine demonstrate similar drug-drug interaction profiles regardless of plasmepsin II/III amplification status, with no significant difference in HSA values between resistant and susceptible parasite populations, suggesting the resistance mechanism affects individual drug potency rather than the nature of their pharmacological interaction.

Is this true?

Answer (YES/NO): NO